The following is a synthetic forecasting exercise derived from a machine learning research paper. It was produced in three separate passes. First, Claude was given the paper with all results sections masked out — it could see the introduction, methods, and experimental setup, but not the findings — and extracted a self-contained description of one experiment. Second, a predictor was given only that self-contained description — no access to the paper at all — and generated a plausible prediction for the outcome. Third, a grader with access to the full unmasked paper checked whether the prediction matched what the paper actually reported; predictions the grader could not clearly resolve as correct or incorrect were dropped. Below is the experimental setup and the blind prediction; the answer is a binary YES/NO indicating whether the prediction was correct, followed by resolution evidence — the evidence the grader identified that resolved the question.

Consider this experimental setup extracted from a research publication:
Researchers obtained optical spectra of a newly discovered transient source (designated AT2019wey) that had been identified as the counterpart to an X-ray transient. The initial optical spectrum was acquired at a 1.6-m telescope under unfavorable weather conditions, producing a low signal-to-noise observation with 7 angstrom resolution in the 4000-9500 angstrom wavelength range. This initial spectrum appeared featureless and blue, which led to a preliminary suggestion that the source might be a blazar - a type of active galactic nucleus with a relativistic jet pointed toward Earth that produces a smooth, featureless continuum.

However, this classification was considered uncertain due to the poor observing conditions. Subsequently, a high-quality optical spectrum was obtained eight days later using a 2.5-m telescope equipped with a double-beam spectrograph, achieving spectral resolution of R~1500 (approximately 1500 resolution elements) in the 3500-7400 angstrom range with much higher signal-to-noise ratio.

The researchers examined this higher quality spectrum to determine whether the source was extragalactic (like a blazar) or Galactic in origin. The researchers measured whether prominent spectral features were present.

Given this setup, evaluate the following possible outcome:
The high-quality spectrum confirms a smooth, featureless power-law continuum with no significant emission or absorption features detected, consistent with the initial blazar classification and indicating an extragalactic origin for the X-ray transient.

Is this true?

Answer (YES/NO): NO